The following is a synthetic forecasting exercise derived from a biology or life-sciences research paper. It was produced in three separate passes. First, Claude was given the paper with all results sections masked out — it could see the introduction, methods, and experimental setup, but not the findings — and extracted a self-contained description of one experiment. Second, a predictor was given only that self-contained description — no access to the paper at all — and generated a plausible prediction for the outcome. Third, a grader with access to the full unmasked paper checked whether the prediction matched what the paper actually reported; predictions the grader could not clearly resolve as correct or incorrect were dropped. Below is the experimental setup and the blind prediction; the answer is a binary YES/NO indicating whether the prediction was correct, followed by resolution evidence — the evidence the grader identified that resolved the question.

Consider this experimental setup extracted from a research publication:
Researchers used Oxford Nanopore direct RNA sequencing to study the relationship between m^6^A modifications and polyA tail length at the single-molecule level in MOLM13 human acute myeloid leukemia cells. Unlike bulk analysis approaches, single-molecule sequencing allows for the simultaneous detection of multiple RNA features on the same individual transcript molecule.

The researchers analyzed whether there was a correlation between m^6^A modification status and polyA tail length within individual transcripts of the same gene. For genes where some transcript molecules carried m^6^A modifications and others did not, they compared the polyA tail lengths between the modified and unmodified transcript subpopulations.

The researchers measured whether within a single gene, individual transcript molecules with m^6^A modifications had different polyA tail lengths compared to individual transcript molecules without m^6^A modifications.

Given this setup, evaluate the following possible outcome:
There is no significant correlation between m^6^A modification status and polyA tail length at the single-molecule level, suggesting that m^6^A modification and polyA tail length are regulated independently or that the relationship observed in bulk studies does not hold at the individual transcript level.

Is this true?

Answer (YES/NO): YES